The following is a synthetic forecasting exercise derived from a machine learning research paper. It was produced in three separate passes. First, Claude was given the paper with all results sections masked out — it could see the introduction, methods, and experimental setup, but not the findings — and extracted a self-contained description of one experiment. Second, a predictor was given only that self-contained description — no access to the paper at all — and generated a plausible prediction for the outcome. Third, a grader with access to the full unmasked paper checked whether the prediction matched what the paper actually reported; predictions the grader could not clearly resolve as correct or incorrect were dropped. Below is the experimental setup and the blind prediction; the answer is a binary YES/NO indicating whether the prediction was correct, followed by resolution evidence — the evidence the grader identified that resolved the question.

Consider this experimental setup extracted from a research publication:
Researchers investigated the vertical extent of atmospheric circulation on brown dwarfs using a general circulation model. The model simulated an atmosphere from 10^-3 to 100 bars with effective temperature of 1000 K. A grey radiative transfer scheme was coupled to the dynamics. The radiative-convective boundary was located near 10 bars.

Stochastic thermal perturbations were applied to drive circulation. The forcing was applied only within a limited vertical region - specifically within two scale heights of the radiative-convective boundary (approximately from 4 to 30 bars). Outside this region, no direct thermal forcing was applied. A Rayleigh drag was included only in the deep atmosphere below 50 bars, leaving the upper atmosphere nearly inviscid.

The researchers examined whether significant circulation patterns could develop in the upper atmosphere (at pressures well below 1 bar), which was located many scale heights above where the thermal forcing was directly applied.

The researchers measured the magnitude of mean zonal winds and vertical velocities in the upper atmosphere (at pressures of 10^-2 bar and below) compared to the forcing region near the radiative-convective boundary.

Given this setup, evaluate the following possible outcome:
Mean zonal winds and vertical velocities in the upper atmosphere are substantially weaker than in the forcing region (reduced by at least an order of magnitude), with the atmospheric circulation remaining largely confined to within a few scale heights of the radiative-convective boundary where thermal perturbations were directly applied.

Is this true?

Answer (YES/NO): NO